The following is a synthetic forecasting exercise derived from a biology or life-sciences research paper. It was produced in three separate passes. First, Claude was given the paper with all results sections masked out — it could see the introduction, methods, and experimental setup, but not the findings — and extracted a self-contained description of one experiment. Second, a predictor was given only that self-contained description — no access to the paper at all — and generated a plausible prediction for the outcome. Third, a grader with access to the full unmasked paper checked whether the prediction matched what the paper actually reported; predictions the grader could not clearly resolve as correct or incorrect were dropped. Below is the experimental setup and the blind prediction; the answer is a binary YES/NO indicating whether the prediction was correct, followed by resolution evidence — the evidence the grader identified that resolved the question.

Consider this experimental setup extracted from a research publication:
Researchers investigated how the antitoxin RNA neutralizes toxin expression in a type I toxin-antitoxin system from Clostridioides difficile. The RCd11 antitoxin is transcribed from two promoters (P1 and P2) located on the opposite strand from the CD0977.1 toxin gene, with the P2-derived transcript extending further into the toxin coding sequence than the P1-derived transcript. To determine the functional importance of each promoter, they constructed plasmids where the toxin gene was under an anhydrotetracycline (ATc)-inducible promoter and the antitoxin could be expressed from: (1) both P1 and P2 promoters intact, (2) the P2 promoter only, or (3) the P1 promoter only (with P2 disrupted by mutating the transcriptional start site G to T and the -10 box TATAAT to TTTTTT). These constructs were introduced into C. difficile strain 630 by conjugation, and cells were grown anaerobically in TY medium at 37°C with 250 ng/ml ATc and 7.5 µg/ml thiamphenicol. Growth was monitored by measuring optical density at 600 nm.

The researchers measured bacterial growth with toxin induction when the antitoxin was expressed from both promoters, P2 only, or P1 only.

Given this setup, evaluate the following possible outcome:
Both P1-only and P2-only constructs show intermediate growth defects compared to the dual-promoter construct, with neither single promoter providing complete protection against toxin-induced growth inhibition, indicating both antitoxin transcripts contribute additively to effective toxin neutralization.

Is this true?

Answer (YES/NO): NO